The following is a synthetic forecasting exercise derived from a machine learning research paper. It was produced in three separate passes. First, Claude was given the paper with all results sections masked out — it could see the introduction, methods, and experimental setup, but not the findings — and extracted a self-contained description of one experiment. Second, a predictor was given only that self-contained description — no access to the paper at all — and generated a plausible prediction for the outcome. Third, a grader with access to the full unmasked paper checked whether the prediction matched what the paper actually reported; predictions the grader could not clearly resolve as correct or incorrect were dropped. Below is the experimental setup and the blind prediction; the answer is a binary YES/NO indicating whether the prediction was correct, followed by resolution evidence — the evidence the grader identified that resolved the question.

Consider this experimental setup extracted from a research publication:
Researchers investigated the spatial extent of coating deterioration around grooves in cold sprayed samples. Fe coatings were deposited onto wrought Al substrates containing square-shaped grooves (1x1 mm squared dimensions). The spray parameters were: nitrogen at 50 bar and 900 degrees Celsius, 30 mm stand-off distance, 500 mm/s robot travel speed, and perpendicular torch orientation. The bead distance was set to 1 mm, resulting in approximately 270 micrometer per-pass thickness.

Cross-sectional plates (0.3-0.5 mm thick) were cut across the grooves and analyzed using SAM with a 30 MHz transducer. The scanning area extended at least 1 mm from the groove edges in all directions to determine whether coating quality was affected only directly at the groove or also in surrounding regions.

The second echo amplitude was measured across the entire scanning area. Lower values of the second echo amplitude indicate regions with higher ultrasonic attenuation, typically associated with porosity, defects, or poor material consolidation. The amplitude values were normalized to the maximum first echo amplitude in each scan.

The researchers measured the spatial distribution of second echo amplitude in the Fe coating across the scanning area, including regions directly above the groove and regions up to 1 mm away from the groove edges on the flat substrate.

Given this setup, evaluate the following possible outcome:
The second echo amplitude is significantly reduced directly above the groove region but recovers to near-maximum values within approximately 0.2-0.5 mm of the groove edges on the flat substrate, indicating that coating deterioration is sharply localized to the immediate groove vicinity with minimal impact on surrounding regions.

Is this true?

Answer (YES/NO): NO